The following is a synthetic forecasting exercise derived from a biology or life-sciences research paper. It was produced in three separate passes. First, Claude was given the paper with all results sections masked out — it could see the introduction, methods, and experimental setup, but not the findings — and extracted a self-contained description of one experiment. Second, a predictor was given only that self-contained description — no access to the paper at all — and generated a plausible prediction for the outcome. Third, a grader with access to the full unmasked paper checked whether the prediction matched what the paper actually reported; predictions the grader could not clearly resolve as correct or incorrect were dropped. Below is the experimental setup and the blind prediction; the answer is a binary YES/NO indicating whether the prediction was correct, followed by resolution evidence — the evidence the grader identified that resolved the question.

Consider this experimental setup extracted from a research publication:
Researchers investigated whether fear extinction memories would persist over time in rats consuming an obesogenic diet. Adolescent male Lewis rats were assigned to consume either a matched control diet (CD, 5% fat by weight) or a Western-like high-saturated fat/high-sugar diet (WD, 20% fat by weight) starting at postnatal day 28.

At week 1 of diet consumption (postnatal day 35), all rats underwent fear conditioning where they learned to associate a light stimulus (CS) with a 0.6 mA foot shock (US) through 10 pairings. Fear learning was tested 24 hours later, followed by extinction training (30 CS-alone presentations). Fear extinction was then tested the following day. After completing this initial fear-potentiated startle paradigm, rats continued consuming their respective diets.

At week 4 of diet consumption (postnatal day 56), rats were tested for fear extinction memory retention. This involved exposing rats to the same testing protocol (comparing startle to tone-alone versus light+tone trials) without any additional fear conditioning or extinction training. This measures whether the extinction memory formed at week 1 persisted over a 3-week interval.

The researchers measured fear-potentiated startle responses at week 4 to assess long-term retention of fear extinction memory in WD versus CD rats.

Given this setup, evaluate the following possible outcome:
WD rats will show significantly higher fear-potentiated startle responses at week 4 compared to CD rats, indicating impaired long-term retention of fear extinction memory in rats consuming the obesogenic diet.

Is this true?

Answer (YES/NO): NO